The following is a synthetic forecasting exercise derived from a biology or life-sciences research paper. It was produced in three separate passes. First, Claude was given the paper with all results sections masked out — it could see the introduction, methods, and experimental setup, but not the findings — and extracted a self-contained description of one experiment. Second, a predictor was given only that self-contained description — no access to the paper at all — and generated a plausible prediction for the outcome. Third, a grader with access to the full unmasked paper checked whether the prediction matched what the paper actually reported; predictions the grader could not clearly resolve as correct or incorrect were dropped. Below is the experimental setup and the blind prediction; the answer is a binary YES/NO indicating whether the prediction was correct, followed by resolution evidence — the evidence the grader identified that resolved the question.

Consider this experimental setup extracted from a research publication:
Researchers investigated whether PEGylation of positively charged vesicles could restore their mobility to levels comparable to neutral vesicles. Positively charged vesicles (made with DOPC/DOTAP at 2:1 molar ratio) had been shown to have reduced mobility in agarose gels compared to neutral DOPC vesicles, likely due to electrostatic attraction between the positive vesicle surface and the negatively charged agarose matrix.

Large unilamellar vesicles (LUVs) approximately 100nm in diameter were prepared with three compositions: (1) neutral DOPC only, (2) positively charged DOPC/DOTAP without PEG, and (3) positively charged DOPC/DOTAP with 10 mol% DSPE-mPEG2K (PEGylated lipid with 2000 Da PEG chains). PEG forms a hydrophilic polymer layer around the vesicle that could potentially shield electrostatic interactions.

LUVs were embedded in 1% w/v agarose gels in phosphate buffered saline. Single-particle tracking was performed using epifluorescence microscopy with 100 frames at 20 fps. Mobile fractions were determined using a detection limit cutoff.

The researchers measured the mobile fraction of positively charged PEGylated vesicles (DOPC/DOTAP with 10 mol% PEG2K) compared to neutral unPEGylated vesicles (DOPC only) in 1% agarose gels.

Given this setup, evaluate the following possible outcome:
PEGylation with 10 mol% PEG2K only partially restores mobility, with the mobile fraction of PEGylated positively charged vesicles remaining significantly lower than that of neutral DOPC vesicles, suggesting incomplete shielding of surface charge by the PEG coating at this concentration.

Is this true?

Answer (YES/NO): NO